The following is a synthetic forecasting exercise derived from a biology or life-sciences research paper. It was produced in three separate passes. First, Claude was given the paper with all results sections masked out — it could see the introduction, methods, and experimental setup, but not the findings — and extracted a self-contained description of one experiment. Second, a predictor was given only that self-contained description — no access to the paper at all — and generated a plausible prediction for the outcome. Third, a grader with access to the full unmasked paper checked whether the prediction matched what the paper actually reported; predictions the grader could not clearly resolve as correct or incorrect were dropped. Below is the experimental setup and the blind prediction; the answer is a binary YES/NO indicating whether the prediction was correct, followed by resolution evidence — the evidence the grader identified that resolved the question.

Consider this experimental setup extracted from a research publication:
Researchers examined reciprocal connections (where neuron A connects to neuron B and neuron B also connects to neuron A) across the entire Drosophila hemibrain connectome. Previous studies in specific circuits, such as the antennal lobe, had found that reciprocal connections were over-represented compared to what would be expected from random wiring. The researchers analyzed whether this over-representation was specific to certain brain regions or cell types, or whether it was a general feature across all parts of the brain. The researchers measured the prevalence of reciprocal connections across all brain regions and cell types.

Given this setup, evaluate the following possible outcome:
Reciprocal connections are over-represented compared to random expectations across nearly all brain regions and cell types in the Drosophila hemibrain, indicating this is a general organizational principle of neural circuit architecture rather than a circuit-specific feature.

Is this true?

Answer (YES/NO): YES